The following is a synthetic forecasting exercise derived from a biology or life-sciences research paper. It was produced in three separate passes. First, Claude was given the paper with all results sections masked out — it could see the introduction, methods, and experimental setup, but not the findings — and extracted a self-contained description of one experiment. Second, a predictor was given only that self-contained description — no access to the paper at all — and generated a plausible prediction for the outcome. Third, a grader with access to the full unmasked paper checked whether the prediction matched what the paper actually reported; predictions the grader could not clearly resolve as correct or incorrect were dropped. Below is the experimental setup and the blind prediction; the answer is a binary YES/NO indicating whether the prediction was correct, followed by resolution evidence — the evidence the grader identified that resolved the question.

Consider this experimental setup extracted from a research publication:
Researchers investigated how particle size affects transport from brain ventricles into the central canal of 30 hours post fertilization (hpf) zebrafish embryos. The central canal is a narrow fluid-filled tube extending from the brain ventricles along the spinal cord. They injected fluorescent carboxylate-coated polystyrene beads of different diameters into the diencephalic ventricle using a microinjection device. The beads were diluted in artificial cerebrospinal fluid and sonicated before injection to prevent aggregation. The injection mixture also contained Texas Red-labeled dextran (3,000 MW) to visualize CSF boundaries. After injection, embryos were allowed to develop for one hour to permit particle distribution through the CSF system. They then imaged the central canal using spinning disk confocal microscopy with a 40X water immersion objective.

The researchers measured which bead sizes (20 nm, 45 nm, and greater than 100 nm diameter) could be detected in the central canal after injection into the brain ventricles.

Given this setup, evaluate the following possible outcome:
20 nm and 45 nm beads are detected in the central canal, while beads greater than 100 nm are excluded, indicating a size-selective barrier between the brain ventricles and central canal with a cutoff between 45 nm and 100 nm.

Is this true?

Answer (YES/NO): YES